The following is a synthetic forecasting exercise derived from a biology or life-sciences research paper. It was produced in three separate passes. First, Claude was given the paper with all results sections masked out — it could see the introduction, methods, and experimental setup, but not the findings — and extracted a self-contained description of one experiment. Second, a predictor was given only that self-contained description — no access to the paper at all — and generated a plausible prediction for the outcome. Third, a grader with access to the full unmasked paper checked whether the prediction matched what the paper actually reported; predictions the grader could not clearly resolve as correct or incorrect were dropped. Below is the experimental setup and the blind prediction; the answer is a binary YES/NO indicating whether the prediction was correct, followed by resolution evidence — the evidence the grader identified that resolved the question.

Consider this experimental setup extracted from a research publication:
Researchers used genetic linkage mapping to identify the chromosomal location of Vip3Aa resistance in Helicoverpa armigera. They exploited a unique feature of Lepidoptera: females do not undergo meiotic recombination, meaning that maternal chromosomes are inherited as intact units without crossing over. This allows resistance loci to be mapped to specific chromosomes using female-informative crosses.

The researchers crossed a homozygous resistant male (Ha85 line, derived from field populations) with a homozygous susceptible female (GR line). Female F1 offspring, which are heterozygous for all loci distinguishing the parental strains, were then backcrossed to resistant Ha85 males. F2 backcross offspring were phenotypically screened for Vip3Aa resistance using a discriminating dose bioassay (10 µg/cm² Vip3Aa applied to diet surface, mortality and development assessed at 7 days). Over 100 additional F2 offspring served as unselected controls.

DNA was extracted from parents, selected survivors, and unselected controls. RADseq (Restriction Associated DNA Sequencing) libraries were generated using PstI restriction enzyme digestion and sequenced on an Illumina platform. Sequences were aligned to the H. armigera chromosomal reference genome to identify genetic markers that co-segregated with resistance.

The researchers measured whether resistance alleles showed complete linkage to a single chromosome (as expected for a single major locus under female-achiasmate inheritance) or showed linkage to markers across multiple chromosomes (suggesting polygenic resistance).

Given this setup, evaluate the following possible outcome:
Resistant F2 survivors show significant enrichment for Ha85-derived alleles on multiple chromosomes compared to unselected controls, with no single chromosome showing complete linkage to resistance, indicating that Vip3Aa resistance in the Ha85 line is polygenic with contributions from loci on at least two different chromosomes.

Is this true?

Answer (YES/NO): NO